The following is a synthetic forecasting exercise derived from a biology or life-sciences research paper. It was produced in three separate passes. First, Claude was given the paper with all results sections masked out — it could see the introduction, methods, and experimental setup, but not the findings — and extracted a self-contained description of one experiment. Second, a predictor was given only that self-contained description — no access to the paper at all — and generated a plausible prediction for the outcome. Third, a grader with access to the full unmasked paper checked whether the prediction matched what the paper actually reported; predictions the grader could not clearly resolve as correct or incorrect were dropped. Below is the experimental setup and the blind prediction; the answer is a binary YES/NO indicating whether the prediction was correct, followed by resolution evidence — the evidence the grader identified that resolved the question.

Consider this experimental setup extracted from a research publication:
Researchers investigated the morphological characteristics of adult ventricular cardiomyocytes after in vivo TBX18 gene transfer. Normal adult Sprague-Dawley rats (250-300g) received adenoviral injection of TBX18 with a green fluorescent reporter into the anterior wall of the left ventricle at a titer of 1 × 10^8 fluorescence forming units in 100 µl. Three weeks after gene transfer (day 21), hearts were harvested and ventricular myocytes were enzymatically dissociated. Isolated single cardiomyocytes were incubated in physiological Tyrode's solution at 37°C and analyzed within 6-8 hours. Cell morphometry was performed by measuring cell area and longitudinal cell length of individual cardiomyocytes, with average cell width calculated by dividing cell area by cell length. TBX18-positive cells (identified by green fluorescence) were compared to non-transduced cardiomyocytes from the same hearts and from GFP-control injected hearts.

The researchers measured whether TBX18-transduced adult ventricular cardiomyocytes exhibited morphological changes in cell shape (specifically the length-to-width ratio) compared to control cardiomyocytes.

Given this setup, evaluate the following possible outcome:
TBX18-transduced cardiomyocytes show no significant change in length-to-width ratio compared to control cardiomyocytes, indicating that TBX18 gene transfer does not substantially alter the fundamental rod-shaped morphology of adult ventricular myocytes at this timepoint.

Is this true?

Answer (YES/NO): NO